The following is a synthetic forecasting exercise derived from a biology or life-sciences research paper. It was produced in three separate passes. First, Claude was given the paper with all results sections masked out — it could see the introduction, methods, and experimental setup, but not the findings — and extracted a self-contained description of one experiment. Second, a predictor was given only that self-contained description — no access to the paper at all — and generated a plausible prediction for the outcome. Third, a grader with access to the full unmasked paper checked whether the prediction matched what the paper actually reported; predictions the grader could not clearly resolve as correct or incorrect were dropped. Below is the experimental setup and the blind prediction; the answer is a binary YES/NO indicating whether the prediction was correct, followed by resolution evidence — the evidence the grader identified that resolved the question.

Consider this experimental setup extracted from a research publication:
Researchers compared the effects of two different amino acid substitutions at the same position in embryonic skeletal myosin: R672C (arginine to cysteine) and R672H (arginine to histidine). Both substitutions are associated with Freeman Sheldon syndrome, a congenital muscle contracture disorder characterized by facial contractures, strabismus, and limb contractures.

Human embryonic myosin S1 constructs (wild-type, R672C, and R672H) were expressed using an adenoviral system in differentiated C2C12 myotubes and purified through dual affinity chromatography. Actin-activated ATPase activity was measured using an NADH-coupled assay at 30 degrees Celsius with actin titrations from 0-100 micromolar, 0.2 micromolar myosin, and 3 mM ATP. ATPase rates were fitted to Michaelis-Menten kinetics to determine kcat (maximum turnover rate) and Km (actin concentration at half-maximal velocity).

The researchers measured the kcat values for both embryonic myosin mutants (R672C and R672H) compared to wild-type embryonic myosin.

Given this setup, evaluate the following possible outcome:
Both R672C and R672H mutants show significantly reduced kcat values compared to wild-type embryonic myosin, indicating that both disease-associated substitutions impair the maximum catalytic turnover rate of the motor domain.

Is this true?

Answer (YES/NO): YES